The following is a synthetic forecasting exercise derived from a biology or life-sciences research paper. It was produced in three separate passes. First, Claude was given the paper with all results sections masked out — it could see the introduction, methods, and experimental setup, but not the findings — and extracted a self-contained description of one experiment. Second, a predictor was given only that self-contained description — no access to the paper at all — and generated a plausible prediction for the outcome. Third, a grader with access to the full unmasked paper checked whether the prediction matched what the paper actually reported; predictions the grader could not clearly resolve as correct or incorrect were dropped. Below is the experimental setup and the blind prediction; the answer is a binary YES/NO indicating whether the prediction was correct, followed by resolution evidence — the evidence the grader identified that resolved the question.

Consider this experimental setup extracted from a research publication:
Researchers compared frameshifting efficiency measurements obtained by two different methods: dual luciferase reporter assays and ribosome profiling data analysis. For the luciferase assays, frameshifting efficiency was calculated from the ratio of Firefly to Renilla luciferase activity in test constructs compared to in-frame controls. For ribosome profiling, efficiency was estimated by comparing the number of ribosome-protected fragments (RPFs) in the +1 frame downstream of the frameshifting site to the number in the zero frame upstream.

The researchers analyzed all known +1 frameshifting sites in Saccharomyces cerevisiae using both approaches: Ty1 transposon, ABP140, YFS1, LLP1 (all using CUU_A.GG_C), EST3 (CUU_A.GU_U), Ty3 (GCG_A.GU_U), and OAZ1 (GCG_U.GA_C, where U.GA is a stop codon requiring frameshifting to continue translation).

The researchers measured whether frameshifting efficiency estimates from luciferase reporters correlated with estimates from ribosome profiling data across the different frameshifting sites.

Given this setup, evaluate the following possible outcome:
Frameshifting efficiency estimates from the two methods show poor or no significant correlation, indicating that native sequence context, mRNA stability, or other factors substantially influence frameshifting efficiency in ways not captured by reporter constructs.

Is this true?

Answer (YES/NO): NO